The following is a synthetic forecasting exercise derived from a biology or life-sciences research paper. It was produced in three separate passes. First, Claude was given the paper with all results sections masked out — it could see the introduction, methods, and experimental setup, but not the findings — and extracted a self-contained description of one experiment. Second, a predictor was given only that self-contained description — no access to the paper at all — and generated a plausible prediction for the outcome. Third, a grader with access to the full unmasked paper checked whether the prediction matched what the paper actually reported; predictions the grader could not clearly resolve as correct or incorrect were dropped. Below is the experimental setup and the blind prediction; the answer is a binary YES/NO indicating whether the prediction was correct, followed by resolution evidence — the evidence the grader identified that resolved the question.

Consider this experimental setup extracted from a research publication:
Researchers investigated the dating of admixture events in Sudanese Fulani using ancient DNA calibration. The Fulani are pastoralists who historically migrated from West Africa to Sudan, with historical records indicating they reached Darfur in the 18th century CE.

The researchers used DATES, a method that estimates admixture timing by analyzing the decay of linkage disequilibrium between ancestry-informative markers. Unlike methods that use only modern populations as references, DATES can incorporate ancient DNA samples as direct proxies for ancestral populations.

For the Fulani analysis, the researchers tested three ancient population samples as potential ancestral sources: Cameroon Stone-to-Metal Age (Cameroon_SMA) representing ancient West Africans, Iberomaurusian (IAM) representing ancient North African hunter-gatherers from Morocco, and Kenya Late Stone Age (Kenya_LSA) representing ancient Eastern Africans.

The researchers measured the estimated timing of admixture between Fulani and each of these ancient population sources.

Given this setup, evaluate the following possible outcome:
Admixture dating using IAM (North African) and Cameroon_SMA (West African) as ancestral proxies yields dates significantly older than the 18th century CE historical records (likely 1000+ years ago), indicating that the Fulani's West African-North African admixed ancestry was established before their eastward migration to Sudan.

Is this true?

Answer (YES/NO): YES